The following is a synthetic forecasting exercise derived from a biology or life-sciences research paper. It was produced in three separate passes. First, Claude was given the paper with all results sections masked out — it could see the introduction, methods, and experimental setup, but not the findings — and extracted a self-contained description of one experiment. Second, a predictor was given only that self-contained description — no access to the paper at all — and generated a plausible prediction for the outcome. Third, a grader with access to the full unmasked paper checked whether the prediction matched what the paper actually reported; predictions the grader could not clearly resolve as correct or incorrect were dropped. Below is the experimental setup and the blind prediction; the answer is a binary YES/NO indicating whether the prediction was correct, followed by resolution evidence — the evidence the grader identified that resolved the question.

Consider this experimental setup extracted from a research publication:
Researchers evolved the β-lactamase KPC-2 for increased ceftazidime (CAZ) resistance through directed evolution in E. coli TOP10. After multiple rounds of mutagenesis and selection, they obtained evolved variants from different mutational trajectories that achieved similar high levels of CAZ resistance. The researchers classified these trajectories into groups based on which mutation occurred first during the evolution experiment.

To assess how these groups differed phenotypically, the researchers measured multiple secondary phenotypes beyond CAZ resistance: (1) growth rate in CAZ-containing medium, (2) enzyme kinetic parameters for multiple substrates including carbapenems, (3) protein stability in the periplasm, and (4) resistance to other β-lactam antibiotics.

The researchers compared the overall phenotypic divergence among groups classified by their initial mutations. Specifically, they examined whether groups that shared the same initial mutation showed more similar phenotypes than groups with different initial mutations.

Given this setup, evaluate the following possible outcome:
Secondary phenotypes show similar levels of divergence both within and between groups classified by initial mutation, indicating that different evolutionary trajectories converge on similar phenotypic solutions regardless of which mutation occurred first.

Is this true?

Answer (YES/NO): NO